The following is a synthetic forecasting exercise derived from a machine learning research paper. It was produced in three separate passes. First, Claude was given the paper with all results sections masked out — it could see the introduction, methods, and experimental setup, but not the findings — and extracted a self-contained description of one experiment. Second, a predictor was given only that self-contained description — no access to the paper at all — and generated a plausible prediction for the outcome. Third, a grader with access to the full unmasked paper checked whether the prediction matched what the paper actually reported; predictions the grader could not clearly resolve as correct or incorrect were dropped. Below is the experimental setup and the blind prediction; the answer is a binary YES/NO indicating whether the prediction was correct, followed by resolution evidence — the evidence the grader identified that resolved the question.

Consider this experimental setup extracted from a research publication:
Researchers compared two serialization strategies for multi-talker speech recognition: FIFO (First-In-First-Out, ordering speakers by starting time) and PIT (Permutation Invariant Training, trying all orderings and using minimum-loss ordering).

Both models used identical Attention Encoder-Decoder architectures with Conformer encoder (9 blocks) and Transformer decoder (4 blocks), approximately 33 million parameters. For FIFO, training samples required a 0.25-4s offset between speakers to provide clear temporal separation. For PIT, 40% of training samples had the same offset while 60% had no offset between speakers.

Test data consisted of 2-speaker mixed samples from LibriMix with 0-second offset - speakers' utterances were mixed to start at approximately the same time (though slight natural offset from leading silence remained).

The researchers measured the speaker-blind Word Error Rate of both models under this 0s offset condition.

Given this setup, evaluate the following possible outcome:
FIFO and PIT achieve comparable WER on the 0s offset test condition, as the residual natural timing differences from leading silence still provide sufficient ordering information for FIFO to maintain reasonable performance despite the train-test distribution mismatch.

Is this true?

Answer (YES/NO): NO